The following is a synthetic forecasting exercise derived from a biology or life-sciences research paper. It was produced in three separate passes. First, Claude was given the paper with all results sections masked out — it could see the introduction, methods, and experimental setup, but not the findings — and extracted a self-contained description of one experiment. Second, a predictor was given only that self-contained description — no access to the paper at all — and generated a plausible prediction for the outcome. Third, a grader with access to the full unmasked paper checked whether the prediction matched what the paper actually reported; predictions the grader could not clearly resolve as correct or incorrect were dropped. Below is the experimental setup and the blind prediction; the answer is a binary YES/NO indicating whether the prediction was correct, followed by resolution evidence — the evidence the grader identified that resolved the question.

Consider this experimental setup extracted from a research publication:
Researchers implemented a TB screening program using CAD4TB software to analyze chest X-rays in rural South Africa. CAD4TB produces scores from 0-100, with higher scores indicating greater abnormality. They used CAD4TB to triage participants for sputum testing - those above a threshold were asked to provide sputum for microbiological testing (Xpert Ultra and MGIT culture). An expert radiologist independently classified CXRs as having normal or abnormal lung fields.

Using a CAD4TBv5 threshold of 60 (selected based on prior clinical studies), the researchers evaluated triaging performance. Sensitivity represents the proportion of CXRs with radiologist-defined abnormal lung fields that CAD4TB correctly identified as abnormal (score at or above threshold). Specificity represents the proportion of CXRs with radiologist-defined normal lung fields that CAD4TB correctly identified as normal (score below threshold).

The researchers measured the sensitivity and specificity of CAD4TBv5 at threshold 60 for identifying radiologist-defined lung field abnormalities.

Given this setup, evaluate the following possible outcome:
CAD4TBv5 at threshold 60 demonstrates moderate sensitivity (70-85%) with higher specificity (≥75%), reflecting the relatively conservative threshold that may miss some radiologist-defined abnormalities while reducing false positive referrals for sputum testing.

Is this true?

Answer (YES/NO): NO